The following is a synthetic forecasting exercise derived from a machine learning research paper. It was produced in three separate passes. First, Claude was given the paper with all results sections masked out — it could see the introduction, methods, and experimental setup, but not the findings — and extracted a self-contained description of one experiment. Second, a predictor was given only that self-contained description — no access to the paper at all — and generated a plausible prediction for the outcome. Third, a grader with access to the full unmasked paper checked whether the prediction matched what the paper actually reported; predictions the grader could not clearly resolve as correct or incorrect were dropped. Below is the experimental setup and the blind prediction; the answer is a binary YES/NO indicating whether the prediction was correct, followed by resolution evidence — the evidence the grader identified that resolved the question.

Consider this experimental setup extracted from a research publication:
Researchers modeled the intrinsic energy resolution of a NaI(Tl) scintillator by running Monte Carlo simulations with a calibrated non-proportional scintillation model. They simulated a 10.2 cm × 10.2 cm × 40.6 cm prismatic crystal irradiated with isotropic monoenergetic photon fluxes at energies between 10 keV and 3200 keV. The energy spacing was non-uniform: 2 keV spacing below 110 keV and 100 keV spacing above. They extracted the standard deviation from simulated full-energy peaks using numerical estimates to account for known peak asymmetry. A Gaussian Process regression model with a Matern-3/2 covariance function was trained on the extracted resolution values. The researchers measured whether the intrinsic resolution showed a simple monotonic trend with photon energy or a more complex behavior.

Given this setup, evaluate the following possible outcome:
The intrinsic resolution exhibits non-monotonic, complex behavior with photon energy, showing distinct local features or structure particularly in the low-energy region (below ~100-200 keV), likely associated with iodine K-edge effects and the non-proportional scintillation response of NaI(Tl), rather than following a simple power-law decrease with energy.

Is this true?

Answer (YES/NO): YES